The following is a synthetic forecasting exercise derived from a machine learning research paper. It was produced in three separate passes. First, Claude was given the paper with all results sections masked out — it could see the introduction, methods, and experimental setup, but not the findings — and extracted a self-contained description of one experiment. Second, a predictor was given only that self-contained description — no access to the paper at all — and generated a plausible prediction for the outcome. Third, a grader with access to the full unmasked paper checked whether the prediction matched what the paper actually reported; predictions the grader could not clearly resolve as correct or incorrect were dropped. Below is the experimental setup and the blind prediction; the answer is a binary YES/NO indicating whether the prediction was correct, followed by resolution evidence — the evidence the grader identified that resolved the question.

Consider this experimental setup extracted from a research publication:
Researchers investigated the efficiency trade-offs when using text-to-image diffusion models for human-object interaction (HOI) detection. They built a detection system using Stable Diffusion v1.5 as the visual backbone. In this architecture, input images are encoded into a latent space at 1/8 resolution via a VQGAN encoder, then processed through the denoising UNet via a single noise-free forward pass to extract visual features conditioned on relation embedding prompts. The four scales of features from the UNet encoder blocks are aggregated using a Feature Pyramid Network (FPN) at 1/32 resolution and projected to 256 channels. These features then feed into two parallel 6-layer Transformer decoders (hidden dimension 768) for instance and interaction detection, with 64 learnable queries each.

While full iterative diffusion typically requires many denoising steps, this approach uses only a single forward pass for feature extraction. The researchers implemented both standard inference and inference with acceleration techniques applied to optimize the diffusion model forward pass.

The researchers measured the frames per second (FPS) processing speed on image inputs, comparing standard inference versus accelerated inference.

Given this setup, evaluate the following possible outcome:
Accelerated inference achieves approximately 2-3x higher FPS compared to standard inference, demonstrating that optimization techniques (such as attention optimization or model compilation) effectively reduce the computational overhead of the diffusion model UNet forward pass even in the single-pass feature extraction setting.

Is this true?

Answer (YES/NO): YES